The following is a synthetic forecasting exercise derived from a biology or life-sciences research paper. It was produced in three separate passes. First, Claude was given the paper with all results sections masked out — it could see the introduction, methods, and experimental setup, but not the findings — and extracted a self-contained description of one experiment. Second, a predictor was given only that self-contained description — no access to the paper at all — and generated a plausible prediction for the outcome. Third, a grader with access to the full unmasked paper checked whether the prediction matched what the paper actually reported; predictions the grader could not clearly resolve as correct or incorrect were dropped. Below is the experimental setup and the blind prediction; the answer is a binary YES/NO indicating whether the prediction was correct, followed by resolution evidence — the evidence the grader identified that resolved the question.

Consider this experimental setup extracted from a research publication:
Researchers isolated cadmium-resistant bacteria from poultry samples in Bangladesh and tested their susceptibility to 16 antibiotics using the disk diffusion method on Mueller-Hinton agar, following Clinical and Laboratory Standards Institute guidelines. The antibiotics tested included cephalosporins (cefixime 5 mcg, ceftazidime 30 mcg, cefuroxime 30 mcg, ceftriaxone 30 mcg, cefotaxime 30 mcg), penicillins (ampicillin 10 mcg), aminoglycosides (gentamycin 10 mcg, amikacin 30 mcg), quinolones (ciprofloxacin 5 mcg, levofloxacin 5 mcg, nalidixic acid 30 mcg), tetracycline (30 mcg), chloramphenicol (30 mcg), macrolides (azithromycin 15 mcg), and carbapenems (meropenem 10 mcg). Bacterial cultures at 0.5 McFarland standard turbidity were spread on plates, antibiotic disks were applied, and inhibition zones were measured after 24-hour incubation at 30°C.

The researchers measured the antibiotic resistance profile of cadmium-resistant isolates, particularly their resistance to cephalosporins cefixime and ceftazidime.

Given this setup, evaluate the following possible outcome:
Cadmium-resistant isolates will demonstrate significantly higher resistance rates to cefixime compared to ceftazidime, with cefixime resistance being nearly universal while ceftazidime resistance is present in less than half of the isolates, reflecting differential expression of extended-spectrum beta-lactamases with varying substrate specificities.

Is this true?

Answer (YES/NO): NO